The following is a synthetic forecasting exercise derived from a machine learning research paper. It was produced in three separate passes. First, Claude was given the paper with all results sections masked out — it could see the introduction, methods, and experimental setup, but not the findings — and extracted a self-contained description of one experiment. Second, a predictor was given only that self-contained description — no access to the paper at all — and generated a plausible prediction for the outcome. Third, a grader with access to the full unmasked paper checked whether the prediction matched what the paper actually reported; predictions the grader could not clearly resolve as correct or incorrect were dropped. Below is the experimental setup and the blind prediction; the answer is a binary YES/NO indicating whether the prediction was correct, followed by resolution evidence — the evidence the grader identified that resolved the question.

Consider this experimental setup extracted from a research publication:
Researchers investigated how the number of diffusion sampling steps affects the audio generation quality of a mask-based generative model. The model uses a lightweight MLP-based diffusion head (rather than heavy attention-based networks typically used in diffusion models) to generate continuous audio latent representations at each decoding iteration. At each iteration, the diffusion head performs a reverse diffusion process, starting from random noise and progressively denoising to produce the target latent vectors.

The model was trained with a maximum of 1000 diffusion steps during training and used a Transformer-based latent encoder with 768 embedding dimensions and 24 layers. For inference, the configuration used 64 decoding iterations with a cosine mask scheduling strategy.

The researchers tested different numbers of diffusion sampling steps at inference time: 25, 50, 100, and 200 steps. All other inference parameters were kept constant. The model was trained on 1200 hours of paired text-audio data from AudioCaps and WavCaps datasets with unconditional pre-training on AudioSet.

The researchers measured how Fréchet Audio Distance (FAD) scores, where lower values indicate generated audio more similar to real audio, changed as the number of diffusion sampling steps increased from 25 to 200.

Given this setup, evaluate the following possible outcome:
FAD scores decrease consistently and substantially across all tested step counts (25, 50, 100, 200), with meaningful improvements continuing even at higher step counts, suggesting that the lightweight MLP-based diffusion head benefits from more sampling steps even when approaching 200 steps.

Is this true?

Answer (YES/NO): NO